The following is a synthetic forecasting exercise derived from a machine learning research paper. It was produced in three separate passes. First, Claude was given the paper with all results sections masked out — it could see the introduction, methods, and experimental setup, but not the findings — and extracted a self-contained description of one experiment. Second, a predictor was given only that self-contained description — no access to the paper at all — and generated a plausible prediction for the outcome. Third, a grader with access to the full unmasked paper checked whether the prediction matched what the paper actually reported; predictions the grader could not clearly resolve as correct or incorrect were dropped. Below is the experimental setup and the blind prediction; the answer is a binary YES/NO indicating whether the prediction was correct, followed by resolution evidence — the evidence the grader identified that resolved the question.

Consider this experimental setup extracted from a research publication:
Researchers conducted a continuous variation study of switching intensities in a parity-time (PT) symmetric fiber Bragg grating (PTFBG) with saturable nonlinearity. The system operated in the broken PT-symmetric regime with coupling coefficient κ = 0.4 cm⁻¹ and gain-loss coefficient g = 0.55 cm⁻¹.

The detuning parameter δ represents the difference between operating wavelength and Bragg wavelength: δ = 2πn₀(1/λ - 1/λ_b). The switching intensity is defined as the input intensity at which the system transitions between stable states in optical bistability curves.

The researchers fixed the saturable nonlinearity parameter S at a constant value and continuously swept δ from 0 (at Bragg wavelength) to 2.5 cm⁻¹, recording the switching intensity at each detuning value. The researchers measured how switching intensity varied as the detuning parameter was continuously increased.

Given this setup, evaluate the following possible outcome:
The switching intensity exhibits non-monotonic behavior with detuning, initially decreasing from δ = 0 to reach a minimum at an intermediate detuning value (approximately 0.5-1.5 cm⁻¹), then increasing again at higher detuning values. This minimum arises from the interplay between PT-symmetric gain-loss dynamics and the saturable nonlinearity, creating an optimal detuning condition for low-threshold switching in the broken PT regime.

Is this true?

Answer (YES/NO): NO